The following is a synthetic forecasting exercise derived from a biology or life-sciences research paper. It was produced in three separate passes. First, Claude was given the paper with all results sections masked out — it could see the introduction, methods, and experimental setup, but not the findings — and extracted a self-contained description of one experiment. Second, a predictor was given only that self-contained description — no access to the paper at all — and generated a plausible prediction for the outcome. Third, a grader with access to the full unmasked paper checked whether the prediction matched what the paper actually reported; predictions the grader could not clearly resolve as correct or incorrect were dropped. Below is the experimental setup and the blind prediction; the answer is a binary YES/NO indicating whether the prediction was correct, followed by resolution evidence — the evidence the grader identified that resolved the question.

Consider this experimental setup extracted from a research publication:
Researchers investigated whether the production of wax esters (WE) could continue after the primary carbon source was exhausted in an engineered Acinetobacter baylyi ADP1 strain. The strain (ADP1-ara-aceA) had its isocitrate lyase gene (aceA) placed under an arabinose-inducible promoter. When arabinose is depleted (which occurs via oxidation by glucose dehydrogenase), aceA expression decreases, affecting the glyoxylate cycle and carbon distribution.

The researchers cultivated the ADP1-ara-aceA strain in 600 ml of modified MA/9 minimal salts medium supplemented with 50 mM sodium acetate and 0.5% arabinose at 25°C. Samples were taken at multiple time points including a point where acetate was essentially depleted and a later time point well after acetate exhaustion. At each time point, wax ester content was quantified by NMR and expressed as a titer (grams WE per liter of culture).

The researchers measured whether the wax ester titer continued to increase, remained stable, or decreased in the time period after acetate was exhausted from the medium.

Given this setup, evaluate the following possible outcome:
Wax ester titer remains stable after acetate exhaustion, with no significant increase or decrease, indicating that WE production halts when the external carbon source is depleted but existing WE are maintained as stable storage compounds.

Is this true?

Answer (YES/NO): NO